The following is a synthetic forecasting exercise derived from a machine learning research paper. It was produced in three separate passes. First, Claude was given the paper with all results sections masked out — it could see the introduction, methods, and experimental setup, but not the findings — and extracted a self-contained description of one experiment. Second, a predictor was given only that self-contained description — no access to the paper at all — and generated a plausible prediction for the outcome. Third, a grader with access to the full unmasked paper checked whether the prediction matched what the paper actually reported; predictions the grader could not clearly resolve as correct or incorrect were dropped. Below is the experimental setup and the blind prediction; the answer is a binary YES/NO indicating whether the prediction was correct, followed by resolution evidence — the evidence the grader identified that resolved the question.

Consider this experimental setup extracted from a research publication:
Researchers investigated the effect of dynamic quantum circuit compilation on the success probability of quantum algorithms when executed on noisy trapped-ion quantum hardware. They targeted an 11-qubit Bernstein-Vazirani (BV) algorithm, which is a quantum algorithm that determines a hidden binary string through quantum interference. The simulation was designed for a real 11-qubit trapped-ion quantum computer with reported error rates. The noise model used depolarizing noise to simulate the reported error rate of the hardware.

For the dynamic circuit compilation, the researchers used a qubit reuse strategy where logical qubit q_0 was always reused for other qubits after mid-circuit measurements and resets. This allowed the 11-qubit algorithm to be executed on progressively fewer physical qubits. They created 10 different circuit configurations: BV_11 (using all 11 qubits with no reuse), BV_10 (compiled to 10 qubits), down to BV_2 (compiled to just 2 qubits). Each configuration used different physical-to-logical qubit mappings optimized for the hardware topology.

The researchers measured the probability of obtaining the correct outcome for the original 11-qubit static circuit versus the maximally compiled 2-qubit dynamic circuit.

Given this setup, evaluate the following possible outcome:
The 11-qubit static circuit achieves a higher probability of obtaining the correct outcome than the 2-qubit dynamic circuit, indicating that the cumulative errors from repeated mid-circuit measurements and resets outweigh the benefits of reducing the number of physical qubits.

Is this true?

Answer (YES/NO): NO